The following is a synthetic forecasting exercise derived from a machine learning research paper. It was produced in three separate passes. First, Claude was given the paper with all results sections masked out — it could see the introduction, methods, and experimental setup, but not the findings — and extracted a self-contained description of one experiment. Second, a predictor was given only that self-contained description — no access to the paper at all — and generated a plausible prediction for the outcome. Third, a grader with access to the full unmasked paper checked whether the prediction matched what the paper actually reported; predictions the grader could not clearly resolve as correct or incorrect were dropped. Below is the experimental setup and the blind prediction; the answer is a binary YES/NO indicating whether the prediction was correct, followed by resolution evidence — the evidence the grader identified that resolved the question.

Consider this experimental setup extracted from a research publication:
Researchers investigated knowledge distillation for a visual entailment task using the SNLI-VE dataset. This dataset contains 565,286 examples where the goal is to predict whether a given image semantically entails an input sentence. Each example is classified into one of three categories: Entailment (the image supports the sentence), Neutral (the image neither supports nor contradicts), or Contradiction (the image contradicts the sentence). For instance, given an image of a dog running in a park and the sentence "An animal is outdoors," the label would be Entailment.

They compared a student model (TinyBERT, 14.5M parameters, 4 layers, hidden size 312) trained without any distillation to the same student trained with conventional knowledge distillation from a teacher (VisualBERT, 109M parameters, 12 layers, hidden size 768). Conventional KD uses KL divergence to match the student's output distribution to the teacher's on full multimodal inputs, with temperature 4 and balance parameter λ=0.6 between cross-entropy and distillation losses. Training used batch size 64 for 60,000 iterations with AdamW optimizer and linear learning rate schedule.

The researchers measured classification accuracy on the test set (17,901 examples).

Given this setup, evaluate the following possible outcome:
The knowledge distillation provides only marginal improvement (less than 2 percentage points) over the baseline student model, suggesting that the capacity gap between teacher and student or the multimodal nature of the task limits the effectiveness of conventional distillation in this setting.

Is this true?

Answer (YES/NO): YES